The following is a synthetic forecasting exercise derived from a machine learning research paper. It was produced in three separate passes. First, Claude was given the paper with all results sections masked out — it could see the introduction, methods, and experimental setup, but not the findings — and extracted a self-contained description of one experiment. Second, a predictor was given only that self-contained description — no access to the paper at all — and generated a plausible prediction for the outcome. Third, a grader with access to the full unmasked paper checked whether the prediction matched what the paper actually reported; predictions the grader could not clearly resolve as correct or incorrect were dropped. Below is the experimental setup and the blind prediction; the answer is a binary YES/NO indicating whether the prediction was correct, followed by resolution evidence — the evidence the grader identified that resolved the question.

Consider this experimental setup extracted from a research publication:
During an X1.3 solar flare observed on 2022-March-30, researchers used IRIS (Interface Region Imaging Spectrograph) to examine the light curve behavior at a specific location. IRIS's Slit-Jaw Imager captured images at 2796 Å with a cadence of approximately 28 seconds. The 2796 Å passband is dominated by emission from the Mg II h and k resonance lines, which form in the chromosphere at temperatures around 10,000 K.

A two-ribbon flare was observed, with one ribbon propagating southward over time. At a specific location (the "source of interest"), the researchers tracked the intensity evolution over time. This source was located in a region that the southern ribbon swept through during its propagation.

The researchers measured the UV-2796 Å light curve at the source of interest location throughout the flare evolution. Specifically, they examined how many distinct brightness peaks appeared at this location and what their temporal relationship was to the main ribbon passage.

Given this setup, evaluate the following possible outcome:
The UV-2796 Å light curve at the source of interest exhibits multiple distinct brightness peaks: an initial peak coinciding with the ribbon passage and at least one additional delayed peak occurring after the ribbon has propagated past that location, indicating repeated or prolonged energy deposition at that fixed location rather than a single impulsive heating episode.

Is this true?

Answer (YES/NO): YES